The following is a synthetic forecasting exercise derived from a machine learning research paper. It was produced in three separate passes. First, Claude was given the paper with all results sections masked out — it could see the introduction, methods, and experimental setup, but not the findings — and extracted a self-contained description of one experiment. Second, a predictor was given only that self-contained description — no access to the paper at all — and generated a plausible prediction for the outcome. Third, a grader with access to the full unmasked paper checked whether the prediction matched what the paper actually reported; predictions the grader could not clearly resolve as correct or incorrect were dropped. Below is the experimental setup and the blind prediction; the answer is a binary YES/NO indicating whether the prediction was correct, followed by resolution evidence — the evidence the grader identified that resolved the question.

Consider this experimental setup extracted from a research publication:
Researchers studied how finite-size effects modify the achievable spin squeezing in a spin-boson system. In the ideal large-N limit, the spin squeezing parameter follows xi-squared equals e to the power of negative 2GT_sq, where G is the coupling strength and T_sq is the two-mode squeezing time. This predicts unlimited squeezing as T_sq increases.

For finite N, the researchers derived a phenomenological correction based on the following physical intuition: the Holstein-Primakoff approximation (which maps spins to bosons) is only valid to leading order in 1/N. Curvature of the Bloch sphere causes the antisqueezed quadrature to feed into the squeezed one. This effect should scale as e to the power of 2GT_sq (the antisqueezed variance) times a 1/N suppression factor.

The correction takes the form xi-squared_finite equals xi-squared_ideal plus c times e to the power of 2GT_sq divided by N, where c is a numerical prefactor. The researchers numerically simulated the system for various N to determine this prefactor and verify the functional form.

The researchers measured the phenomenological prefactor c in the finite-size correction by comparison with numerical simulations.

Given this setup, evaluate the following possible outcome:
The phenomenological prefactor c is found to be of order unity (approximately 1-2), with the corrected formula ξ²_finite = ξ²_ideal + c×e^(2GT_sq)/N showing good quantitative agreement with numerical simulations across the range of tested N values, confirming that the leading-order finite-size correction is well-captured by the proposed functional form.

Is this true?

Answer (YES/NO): NO